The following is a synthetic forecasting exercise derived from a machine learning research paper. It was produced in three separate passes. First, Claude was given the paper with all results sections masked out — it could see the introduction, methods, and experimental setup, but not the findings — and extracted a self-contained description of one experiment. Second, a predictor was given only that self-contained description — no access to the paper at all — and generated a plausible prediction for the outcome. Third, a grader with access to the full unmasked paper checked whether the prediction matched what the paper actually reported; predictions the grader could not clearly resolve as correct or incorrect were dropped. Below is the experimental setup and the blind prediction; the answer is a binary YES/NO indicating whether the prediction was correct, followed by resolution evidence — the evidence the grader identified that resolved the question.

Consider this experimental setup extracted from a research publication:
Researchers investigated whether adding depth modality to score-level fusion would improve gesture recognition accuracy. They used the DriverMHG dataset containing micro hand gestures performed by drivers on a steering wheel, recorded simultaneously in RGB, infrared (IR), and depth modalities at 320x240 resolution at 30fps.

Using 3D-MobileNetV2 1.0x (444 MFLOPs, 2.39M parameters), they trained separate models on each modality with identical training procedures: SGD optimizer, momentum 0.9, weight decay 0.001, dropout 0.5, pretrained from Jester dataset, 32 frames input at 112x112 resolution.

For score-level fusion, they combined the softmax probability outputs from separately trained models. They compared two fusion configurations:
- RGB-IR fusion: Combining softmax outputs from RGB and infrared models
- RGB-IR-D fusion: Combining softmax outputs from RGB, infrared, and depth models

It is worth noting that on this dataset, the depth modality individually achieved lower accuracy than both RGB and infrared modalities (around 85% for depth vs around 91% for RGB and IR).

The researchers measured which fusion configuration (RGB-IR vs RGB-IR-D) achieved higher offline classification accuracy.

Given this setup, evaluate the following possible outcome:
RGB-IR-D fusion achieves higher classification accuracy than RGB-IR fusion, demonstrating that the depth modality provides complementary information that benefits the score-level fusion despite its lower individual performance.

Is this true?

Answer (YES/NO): NO